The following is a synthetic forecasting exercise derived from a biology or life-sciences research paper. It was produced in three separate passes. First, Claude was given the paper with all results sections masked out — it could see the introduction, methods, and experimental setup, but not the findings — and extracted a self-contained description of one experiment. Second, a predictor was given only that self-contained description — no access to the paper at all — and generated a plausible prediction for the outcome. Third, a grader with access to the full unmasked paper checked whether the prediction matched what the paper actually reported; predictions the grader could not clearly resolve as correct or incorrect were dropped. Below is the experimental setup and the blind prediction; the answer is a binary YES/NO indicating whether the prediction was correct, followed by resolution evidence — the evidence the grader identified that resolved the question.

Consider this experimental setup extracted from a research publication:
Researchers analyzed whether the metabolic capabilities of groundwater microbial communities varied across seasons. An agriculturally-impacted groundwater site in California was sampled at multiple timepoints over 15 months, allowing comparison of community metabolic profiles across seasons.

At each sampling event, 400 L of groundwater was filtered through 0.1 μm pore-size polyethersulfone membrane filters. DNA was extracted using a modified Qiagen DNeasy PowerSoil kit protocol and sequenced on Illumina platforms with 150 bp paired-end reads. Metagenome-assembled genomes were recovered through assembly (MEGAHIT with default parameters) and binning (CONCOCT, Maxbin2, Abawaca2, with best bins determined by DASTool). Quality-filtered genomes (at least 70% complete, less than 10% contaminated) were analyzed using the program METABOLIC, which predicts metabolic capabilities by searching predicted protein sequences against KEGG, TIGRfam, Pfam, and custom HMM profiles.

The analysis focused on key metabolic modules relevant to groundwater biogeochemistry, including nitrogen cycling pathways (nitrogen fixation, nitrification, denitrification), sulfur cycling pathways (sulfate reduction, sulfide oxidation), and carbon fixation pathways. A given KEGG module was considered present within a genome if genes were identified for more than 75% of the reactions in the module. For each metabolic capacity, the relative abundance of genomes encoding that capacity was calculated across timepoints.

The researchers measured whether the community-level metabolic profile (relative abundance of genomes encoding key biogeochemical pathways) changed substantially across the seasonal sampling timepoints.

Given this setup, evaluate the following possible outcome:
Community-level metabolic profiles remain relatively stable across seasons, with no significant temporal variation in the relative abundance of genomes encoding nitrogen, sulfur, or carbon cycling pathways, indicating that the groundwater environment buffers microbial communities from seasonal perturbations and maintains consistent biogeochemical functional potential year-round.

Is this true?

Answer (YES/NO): NO